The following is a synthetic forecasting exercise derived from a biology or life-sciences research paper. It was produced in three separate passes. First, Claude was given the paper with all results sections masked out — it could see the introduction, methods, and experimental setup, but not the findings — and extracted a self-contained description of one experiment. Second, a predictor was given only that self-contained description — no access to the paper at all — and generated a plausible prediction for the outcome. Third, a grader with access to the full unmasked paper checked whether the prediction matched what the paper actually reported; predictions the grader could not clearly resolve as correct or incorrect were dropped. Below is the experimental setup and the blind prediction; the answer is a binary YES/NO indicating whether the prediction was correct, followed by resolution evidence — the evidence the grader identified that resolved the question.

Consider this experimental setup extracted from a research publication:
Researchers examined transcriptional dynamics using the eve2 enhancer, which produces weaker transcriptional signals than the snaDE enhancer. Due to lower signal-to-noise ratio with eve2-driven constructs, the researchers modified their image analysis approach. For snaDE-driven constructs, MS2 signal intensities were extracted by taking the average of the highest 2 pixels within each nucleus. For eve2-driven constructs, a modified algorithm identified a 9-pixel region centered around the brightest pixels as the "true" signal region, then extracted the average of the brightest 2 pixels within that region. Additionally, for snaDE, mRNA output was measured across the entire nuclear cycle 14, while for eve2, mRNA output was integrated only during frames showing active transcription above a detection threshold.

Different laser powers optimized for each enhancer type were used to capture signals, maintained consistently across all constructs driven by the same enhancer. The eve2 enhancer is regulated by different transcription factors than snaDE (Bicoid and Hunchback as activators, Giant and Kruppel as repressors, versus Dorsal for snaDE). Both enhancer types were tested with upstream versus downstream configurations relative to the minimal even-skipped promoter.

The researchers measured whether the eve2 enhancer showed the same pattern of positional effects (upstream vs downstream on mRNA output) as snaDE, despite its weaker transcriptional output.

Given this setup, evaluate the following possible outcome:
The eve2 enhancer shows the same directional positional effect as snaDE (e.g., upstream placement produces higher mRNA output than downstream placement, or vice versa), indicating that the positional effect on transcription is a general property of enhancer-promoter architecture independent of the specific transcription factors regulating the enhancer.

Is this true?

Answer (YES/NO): YES